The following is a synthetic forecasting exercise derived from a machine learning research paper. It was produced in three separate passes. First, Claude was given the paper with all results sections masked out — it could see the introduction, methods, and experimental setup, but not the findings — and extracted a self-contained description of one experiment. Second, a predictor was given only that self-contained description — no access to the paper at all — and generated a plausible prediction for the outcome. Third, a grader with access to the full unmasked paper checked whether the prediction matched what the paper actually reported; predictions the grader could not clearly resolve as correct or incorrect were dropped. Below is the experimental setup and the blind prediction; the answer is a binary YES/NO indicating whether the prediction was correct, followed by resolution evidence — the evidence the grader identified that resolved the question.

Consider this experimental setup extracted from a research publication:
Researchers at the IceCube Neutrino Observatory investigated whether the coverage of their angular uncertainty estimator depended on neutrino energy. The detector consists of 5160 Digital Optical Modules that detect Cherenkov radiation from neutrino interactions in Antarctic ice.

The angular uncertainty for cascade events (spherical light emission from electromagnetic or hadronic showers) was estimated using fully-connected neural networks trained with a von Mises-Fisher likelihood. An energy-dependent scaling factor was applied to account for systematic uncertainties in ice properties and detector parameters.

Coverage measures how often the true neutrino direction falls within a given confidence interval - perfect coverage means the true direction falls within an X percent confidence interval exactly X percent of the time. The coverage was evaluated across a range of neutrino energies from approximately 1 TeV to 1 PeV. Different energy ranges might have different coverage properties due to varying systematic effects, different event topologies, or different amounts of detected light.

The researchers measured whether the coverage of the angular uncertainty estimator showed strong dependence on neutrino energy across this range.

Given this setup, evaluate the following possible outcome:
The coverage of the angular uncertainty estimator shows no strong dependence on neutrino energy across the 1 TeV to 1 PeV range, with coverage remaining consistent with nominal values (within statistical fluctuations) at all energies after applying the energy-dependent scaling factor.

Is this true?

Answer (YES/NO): NO